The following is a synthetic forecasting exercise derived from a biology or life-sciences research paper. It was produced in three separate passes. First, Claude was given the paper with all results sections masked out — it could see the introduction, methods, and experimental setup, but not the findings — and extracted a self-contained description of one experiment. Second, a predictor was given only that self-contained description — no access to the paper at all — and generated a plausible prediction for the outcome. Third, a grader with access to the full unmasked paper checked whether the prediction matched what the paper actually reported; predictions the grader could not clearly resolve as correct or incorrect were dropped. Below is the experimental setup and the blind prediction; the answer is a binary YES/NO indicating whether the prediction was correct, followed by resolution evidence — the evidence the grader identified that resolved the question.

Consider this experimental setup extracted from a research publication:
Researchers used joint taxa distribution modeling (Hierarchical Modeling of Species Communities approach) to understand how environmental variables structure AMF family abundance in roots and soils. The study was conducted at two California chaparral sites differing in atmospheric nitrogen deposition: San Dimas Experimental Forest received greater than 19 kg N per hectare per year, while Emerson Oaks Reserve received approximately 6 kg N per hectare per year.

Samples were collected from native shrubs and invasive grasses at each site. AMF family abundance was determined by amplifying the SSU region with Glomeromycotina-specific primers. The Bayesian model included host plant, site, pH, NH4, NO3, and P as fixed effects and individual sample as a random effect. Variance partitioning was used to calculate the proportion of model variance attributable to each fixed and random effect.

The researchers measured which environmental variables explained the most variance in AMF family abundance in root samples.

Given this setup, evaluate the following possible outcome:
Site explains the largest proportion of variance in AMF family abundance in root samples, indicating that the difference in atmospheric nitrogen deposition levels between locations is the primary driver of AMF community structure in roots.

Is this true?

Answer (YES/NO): NO